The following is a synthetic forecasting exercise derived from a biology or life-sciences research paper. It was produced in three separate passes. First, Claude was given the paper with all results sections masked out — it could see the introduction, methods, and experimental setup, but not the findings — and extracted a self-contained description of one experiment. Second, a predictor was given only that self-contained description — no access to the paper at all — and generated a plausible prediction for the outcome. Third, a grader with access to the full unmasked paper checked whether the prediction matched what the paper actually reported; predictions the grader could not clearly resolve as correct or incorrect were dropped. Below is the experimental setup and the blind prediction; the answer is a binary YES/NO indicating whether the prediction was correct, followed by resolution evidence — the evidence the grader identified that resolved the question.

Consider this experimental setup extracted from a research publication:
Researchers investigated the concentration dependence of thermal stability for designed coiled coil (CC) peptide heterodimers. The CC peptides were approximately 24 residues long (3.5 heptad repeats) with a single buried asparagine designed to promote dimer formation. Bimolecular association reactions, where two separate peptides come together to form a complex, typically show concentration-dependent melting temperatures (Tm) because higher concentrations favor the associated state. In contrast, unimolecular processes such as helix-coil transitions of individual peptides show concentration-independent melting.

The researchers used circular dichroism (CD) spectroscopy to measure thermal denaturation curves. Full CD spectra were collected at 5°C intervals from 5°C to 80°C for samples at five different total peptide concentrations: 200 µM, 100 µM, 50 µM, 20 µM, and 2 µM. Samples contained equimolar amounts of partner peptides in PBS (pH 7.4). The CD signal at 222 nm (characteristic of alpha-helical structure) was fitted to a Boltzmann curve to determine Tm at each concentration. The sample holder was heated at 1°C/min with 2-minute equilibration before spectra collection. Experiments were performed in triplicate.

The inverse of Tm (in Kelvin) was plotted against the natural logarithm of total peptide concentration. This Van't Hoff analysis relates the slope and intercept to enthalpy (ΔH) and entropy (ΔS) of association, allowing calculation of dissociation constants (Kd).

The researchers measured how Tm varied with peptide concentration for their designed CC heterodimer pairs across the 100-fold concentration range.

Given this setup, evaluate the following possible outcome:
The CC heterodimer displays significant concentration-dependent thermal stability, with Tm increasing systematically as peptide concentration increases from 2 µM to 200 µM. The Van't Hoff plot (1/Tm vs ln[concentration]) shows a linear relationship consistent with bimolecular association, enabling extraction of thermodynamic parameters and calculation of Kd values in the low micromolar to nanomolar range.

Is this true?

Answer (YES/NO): YES